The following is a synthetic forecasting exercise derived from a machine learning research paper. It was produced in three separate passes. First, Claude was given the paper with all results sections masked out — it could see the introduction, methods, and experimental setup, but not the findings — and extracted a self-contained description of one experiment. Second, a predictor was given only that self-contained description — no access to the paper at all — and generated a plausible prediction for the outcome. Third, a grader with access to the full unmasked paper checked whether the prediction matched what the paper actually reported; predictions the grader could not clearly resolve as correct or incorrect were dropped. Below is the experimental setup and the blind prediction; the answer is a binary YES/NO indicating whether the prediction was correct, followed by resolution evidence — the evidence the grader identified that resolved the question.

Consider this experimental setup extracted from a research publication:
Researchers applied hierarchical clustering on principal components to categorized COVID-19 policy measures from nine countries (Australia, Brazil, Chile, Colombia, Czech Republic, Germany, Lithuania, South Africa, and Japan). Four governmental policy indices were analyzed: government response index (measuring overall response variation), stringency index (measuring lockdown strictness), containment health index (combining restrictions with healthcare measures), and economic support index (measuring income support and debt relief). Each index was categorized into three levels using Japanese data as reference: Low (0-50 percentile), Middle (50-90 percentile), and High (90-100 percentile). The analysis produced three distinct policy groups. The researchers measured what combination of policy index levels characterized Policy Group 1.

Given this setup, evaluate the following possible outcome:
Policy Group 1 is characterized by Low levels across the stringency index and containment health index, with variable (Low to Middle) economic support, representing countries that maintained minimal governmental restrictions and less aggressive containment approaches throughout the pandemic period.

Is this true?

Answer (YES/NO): NO